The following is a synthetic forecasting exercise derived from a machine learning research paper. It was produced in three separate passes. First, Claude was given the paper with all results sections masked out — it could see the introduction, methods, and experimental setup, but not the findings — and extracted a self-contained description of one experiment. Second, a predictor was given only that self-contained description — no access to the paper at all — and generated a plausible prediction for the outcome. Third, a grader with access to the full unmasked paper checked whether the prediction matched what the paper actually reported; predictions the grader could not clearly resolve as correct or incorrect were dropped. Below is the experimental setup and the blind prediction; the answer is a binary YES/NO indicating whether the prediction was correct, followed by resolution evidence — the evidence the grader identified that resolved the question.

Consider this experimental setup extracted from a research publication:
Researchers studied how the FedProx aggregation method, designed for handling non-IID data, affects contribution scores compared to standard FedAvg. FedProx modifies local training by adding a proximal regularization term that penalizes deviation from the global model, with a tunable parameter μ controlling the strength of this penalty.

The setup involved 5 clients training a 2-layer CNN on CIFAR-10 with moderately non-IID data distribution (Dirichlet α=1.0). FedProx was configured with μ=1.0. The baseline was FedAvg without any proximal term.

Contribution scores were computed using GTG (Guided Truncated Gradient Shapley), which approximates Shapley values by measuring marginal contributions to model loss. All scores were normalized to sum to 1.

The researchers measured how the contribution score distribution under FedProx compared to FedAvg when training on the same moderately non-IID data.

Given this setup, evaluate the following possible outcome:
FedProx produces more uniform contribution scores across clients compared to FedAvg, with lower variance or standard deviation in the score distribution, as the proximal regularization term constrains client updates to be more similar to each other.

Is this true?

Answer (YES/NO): NO